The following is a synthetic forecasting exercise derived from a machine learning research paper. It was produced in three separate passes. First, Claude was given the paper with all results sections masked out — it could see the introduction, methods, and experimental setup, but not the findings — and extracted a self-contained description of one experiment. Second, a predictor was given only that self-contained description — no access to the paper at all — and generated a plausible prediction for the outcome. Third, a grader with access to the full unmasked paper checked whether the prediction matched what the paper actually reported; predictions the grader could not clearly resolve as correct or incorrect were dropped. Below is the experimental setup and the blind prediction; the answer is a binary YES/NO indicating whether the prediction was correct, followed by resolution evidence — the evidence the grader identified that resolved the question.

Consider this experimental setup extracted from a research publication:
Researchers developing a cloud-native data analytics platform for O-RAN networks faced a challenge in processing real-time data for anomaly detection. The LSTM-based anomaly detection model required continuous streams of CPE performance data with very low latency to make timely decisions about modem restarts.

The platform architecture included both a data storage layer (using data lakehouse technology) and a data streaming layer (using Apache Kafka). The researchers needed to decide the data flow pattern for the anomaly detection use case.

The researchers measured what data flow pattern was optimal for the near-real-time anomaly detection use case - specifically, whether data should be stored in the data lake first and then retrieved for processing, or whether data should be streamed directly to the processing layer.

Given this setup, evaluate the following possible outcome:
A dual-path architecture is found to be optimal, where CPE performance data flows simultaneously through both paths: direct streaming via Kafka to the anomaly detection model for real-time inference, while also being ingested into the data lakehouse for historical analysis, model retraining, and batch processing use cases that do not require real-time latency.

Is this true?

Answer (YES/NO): YES